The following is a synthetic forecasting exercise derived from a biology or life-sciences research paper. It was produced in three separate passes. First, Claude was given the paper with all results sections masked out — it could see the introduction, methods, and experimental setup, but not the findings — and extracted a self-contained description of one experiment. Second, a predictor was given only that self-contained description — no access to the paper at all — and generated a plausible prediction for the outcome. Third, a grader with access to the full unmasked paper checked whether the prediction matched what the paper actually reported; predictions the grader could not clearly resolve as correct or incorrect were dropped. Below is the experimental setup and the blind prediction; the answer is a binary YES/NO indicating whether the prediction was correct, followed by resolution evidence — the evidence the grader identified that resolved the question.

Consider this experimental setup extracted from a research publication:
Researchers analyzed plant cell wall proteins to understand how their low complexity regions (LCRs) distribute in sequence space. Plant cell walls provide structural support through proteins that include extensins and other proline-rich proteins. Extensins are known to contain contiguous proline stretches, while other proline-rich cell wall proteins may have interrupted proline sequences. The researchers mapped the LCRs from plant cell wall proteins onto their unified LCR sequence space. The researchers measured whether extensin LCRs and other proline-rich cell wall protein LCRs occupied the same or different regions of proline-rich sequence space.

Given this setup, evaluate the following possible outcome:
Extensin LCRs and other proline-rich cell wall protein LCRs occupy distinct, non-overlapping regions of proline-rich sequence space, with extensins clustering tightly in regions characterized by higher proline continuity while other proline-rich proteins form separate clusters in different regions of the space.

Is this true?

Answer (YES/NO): YES